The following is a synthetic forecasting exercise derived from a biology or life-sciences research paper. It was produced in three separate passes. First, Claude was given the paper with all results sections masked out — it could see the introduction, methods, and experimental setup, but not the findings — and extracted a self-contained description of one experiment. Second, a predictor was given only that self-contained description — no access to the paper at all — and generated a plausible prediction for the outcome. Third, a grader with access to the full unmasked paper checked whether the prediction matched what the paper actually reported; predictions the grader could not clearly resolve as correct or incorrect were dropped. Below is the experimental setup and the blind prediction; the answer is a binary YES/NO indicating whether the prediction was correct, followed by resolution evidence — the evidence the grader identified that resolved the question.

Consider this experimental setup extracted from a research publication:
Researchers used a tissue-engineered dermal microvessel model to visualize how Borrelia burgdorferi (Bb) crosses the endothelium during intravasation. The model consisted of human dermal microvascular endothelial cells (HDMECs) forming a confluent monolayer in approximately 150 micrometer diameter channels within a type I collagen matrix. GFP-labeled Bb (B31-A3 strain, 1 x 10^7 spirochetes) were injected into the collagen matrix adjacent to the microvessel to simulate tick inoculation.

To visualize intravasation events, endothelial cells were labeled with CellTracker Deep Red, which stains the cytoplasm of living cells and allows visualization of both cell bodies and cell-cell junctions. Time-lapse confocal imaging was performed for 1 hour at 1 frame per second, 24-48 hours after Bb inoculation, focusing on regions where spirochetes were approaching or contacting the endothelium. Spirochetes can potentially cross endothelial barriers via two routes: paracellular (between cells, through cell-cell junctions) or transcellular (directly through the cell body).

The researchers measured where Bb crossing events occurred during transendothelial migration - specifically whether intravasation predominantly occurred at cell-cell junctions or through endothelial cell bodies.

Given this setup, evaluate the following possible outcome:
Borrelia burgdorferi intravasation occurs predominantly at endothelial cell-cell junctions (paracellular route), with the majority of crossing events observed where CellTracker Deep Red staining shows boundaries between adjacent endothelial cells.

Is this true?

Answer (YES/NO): YES